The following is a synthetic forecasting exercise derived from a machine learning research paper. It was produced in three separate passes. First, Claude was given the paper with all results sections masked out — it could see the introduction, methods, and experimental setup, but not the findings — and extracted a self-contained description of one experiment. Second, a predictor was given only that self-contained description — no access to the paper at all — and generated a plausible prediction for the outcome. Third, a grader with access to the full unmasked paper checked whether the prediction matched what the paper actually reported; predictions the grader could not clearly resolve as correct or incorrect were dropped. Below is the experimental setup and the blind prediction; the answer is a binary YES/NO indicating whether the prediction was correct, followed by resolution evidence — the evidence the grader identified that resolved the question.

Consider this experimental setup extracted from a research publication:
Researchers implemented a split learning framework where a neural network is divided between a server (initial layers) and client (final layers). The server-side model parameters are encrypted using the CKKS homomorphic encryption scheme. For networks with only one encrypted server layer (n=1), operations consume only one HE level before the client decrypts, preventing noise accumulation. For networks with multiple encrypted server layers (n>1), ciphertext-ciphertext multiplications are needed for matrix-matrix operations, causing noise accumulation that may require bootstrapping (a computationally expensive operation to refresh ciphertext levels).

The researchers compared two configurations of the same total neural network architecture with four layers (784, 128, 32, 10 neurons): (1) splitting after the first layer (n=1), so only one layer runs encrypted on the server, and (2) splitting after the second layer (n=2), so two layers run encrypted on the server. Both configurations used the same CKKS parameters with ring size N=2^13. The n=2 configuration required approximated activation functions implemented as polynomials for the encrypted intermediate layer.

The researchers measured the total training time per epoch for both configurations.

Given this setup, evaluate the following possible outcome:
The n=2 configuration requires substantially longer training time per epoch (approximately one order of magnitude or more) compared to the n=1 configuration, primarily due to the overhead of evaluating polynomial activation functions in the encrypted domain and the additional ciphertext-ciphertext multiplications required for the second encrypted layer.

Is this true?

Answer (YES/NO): NO